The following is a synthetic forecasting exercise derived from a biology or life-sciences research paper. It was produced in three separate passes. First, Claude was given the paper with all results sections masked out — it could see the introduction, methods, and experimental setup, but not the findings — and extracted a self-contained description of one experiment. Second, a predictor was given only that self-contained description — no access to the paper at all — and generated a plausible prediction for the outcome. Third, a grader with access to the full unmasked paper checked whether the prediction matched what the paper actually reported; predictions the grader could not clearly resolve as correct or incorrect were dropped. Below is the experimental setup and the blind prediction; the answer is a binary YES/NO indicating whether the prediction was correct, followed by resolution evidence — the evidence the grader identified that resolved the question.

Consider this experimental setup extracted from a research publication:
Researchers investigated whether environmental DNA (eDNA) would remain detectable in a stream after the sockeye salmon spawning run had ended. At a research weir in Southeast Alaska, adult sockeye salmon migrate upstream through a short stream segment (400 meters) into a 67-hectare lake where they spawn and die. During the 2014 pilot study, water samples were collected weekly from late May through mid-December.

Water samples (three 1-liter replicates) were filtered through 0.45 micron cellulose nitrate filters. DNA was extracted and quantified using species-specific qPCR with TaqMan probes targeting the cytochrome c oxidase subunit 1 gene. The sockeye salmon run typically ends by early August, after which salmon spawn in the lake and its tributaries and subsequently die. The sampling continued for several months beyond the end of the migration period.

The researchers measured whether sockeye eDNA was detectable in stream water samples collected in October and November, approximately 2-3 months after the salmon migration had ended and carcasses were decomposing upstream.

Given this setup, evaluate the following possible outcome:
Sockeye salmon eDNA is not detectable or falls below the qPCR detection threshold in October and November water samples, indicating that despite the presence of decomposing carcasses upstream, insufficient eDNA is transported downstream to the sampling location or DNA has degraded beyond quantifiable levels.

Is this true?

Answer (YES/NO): NO